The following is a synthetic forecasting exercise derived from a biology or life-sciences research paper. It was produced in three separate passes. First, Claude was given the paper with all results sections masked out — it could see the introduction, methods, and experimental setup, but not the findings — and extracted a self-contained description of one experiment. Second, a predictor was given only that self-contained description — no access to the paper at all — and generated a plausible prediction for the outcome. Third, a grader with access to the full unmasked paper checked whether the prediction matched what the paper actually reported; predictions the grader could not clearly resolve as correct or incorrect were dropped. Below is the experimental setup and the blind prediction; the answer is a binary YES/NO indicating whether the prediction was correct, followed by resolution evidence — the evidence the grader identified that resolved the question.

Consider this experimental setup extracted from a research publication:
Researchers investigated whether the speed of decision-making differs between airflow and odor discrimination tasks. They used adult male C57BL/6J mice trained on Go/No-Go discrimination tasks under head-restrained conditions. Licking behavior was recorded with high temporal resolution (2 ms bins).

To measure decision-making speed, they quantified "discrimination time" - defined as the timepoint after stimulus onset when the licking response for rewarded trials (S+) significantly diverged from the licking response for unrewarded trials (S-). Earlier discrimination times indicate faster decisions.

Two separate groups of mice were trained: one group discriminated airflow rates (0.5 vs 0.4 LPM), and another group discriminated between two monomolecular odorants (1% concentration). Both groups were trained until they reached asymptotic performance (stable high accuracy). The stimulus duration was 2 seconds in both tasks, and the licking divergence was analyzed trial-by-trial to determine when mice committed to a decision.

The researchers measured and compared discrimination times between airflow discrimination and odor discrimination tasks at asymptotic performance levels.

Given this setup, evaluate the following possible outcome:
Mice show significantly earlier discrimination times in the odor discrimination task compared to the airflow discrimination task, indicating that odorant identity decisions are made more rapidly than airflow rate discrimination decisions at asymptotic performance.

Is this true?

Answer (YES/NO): YES